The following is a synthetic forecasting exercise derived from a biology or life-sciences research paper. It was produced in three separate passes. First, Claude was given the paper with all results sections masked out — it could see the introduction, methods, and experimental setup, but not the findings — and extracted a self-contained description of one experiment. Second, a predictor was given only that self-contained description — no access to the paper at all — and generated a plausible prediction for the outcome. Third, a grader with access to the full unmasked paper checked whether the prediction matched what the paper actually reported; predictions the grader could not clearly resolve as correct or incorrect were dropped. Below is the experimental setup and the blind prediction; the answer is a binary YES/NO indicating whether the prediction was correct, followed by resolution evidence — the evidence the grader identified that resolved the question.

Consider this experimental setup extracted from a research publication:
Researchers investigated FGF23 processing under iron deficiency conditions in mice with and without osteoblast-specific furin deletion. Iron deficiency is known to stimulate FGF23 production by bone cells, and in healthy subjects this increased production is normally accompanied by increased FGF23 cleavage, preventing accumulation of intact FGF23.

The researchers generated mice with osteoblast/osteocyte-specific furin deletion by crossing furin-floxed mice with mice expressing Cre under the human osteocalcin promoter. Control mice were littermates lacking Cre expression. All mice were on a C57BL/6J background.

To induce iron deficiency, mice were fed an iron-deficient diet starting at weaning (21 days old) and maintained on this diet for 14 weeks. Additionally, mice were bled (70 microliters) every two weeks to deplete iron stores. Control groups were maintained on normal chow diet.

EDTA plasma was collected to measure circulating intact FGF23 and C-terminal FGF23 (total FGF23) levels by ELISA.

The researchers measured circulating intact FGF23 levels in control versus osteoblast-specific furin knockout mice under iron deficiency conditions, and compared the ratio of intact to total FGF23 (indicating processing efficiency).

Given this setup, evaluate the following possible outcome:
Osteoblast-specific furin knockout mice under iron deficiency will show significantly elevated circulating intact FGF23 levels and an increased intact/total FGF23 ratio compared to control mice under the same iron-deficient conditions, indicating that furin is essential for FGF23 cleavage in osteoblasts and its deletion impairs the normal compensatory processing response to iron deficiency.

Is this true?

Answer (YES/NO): YES